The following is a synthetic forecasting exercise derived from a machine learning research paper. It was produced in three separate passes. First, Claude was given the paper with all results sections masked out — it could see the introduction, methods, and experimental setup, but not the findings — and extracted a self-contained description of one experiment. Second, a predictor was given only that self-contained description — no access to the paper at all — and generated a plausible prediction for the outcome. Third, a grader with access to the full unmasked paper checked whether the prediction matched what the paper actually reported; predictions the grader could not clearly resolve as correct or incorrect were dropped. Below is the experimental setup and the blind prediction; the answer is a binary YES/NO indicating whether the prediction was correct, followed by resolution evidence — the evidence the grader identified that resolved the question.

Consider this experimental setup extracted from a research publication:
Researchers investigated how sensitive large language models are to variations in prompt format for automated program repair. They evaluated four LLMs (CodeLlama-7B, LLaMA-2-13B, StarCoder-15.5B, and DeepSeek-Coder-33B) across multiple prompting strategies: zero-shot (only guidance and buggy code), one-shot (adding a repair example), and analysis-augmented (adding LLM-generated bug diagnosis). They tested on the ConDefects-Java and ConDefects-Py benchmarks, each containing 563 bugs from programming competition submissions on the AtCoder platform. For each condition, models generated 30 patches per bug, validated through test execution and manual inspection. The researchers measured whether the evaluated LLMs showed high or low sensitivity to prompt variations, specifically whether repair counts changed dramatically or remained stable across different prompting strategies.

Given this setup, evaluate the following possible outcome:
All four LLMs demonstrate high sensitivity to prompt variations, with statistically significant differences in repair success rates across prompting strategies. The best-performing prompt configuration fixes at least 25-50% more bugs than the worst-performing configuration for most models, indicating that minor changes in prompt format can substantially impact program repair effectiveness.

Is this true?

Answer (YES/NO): YES